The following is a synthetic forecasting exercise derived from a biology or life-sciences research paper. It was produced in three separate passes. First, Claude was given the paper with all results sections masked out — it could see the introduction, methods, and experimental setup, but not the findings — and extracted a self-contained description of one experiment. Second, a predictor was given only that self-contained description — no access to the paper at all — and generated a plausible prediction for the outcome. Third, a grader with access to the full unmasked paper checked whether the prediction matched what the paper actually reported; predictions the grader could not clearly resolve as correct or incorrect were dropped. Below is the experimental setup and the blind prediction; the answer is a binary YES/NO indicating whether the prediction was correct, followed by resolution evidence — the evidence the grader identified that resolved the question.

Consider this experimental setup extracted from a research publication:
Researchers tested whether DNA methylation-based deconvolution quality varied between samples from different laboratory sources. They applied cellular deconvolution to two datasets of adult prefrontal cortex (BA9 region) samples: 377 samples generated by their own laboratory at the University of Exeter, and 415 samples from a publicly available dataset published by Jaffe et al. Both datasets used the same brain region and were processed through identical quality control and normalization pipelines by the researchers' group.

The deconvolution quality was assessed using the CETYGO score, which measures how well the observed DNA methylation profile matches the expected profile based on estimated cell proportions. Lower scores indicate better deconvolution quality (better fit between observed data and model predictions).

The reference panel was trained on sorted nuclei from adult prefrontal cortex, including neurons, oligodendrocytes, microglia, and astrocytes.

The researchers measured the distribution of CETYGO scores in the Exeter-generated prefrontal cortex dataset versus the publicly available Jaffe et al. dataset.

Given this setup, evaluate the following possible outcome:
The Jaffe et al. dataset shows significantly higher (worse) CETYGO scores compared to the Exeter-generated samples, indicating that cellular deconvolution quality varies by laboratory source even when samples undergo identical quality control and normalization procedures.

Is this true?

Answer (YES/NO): NO